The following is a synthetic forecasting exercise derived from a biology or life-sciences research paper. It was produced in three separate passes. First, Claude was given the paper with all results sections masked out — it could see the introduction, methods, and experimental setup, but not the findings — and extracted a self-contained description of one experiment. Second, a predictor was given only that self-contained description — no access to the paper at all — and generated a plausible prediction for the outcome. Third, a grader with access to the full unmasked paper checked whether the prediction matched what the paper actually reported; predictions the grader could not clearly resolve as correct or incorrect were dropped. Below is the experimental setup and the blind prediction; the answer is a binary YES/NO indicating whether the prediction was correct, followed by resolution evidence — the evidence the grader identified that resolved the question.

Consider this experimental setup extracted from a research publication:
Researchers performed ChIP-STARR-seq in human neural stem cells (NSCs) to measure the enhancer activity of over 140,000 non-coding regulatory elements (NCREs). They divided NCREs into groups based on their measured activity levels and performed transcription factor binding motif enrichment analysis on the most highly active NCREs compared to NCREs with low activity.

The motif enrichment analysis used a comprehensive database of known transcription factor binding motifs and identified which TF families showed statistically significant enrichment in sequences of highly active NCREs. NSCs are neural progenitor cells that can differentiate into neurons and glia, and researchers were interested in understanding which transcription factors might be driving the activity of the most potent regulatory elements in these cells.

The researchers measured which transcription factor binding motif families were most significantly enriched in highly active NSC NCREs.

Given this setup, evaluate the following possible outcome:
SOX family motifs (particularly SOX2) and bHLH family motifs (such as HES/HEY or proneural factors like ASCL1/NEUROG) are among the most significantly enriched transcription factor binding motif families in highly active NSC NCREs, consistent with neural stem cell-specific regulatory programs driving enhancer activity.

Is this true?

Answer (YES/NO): NO